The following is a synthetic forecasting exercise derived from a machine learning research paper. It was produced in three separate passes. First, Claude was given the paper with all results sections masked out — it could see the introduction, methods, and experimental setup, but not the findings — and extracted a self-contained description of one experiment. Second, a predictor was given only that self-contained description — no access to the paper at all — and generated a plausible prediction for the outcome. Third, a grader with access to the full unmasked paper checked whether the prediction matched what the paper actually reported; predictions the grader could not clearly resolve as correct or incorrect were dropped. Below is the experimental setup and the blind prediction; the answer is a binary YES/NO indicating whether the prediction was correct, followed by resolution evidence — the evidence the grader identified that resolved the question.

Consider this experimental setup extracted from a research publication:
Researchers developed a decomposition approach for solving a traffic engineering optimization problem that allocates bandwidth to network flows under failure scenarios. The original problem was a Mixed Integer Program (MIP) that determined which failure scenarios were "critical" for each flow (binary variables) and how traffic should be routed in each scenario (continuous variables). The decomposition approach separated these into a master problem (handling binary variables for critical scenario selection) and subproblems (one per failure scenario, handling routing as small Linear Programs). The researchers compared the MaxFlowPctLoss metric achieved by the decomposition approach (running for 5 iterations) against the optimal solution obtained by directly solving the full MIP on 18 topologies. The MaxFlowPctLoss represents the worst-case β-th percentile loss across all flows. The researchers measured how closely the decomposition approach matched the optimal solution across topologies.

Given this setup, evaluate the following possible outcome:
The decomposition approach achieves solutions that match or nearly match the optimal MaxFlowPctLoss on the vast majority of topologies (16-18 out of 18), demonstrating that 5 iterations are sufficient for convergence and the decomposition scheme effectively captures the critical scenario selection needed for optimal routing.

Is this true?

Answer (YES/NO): YES